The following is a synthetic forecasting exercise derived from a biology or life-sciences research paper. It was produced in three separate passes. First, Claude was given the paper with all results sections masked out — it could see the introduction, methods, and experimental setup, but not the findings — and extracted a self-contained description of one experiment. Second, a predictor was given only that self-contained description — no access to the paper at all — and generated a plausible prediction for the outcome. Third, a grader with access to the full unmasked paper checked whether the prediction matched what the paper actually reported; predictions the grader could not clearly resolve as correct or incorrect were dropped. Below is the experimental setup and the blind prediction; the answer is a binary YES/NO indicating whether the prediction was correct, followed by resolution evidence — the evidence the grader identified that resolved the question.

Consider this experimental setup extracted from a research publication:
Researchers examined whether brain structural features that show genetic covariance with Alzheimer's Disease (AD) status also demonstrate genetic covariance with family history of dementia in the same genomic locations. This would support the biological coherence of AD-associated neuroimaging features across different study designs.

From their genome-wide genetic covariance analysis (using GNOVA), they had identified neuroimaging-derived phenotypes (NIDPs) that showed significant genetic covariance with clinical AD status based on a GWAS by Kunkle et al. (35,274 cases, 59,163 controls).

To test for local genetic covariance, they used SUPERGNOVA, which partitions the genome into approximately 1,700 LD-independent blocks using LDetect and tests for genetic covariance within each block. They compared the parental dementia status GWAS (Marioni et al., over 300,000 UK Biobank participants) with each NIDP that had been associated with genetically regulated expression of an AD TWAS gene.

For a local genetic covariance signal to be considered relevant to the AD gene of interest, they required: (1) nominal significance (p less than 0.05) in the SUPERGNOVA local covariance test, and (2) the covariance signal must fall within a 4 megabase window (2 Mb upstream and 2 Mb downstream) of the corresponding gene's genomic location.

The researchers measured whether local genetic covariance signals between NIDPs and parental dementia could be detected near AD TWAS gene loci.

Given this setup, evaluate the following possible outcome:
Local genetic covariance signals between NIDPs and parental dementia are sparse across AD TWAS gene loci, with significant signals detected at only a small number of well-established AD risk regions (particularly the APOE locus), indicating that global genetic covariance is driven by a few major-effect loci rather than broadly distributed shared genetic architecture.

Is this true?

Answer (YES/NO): NO